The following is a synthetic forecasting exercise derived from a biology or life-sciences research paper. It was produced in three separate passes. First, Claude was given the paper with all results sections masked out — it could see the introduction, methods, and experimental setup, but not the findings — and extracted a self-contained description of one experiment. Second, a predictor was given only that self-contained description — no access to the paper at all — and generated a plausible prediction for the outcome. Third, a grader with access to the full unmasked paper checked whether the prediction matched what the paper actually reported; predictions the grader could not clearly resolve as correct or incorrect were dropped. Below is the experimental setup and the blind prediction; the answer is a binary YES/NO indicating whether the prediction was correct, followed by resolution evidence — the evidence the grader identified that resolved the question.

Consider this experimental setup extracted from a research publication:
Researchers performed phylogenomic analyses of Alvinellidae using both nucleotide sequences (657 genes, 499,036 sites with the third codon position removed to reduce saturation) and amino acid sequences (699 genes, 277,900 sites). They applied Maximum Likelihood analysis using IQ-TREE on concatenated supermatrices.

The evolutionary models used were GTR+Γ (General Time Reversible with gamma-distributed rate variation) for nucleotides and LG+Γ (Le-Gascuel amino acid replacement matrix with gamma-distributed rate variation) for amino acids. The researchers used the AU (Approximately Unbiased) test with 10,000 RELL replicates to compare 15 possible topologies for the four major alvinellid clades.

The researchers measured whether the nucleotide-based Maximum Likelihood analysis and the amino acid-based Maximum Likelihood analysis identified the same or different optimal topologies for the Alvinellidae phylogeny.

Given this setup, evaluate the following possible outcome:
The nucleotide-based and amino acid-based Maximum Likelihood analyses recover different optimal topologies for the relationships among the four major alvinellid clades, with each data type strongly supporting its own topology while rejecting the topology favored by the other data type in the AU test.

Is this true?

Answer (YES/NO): NO